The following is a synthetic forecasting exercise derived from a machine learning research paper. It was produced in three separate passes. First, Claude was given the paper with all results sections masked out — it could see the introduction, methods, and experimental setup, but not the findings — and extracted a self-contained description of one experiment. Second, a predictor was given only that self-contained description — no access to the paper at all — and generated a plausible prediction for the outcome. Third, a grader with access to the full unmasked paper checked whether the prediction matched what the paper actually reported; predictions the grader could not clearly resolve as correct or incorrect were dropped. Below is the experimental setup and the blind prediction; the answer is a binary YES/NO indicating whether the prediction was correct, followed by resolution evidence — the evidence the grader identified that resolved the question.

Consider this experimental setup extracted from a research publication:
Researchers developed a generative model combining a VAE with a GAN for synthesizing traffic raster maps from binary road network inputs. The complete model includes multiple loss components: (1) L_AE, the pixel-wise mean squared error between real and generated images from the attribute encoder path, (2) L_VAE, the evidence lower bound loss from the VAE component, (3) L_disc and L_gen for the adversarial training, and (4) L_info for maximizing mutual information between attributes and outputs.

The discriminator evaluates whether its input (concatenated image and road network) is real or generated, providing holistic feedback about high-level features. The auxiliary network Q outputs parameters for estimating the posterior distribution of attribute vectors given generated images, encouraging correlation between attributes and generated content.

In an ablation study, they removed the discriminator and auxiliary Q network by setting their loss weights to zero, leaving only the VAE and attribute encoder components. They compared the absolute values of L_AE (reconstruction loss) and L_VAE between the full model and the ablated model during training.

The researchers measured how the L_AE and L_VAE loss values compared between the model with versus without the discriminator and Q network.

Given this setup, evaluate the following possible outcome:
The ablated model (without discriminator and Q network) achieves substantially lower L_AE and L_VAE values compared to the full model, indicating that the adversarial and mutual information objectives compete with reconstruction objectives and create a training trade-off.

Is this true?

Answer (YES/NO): NO